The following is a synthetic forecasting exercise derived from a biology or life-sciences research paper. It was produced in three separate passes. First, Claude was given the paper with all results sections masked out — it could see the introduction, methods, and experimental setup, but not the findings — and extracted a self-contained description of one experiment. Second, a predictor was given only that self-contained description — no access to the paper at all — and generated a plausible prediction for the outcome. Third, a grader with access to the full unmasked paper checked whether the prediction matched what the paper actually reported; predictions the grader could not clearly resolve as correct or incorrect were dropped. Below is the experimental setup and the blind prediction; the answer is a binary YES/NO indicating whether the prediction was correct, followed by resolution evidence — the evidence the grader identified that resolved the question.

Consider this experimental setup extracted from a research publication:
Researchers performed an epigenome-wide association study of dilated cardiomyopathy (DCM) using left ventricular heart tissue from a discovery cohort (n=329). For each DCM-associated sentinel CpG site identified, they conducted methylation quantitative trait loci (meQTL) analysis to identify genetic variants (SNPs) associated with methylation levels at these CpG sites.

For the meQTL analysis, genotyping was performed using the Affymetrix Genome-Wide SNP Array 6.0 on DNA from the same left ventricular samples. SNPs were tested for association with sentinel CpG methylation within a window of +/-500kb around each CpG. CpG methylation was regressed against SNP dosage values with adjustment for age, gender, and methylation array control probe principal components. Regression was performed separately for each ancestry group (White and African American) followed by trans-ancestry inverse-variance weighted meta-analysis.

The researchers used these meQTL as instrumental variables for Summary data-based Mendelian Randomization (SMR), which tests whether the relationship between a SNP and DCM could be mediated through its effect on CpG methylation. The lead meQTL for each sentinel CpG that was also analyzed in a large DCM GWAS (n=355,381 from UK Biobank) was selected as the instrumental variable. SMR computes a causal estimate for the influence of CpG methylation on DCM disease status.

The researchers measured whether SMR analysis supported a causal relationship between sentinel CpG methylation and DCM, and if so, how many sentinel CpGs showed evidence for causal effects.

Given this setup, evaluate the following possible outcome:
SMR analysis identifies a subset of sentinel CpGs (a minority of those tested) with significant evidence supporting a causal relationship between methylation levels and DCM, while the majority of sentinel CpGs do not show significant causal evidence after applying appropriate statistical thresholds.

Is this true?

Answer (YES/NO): YES